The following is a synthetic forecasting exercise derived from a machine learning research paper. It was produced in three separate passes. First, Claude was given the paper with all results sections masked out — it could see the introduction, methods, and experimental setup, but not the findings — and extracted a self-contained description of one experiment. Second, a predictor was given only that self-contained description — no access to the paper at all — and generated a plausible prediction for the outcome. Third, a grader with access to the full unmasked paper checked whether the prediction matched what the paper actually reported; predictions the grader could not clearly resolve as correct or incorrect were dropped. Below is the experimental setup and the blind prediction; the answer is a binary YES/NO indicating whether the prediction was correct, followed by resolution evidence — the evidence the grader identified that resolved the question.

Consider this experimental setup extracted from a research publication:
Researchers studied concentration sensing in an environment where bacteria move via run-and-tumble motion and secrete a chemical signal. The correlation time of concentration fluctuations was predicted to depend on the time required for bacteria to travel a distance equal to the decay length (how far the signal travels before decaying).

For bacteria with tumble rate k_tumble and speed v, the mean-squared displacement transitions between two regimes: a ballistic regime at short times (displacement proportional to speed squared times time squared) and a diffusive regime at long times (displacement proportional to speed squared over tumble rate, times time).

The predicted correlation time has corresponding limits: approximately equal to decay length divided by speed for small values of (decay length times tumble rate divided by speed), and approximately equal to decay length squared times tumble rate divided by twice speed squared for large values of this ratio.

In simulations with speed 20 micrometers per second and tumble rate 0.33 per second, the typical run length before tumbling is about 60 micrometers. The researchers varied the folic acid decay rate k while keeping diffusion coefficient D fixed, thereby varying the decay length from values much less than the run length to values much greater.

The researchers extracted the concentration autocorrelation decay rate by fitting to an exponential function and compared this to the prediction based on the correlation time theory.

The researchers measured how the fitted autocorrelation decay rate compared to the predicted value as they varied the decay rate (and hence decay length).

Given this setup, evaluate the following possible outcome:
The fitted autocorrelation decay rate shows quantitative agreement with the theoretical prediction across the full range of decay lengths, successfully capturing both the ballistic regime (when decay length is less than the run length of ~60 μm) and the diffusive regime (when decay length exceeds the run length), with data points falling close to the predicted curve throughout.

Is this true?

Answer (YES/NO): NO